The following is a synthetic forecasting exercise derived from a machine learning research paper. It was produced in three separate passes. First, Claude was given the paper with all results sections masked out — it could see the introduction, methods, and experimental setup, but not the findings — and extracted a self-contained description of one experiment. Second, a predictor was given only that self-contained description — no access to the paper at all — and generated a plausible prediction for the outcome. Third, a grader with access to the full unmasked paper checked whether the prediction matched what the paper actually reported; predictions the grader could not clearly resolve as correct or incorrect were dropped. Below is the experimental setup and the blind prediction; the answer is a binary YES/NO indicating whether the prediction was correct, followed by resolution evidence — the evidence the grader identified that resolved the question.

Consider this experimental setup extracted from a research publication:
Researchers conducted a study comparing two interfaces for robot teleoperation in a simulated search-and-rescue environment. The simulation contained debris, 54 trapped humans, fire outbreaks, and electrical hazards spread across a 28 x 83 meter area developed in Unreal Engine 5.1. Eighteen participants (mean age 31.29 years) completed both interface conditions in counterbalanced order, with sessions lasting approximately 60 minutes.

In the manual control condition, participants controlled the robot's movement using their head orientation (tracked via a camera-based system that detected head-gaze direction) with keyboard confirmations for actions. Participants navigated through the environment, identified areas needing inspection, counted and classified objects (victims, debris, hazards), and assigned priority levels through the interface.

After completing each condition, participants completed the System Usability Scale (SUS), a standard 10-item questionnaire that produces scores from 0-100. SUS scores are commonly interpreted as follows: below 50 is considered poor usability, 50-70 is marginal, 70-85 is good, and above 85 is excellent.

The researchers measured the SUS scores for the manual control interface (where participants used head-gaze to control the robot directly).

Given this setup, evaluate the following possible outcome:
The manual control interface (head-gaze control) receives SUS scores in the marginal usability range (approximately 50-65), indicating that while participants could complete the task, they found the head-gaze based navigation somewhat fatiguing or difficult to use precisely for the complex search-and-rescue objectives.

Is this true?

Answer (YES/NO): YES